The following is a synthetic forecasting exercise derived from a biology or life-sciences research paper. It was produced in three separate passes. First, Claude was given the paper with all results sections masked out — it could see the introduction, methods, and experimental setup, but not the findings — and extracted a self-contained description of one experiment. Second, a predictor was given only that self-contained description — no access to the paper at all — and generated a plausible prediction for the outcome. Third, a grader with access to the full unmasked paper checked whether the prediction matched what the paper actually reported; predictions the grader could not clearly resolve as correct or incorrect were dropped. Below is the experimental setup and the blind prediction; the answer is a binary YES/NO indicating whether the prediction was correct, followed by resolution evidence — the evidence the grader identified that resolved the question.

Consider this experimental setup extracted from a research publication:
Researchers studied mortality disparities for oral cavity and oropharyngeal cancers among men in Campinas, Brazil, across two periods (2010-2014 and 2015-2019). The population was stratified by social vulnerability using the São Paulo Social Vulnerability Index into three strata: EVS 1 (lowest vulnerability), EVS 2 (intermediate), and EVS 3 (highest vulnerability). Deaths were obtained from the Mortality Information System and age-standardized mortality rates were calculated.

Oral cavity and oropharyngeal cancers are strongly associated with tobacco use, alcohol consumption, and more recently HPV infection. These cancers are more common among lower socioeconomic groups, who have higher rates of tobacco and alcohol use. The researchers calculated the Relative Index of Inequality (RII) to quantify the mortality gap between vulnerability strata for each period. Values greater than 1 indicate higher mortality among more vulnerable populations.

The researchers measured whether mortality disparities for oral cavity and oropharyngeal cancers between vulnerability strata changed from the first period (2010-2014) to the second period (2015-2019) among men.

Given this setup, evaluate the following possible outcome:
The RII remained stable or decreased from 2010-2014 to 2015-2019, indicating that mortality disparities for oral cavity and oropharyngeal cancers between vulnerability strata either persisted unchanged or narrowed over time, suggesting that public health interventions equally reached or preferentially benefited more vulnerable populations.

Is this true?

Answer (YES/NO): NO